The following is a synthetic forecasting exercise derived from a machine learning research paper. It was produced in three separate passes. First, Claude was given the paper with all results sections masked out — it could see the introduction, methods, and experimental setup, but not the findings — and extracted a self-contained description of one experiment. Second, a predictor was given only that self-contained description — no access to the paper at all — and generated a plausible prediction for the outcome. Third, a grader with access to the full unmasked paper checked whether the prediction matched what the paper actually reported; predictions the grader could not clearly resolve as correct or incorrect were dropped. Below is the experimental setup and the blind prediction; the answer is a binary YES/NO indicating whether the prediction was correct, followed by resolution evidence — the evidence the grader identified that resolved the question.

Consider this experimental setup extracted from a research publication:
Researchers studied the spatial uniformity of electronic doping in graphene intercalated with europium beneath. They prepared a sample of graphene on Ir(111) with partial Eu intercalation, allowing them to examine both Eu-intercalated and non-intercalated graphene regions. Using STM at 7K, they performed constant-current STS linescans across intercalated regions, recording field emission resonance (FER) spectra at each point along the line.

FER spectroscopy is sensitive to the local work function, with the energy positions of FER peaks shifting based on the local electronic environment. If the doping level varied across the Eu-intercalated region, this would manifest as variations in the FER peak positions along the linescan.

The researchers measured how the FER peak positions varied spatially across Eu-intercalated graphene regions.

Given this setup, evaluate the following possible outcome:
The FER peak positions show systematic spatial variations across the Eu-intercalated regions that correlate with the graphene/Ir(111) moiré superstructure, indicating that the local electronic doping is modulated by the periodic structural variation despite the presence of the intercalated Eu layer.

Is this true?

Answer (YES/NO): NO